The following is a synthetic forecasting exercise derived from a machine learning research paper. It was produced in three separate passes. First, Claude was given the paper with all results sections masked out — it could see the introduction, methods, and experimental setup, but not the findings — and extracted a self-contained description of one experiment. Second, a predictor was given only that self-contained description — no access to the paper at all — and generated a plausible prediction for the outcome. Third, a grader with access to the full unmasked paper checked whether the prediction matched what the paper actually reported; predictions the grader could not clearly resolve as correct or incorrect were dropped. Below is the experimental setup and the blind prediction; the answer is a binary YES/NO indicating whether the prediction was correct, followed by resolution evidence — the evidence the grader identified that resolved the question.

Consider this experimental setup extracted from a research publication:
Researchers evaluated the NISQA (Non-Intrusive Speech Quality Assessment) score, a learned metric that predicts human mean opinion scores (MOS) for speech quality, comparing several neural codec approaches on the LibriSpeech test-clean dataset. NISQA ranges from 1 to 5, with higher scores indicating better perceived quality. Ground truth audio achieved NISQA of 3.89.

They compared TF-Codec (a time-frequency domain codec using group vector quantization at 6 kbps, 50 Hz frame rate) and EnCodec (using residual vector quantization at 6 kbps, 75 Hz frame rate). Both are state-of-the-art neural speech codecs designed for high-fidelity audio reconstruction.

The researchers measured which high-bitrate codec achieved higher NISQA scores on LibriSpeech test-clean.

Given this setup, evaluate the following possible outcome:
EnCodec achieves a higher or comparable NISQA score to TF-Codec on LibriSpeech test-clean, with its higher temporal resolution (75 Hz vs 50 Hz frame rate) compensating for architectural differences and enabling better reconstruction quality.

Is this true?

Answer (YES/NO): NO